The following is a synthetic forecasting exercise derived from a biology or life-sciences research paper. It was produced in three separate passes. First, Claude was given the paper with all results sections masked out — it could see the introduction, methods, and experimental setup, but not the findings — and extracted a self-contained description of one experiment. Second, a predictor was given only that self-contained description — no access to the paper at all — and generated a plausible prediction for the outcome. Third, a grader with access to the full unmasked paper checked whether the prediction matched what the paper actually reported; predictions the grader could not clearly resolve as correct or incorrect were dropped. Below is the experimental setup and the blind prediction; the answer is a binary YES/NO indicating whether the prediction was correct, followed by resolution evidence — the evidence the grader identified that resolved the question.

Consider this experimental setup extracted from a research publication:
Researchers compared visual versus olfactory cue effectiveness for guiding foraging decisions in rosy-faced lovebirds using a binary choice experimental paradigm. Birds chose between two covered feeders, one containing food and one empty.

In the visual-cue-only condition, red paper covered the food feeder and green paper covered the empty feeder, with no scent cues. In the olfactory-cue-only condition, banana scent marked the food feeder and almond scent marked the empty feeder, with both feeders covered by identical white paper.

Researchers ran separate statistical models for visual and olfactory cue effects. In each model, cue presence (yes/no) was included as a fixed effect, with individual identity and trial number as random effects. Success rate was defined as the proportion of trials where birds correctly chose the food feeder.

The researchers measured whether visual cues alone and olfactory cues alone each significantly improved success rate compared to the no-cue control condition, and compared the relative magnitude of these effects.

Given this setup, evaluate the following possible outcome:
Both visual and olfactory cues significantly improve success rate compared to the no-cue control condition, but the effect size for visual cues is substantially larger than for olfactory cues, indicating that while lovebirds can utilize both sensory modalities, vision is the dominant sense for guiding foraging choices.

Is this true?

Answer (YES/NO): NO